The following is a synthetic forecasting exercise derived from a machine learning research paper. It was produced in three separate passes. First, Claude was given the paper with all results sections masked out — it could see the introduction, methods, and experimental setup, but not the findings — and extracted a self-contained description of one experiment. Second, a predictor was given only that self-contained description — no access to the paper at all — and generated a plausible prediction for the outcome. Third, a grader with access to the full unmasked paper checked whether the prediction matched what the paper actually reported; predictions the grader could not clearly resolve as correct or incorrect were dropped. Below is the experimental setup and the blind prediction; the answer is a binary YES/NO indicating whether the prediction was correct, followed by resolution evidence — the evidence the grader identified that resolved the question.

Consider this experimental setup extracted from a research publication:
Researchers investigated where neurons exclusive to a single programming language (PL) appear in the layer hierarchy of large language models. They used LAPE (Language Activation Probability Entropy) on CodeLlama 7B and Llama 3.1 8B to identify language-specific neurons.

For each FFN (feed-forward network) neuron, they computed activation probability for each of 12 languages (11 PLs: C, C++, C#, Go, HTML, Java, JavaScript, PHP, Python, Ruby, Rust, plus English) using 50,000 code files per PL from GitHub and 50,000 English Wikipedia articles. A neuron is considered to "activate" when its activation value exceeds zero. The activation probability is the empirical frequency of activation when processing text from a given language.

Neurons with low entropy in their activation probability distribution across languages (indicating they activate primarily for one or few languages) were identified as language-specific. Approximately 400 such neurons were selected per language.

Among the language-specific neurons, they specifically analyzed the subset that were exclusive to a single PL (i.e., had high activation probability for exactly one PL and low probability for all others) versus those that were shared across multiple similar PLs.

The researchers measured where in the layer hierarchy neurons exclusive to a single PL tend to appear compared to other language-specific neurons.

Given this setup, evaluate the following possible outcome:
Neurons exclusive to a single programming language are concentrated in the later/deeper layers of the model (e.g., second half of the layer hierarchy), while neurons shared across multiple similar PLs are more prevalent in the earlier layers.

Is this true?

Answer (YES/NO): YES